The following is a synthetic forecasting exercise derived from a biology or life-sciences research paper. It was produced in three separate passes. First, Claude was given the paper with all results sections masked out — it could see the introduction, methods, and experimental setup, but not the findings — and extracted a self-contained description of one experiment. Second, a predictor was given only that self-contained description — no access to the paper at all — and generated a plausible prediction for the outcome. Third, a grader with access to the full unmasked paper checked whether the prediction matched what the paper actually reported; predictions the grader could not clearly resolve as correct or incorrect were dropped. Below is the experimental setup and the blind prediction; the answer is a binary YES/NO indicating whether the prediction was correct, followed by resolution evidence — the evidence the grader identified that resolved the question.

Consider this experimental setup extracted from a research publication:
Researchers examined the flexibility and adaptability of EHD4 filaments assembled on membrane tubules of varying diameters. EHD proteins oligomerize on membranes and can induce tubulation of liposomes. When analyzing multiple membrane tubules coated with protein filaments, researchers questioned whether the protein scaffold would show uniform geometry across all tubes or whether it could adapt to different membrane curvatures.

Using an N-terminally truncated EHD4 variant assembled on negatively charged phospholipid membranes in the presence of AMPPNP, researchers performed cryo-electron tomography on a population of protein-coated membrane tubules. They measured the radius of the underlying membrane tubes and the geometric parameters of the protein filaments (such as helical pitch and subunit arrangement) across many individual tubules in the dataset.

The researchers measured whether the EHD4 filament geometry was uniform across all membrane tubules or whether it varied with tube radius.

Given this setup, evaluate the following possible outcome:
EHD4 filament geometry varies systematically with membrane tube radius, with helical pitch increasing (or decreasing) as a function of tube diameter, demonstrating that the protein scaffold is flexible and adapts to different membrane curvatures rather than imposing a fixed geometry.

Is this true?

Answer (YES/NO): YES